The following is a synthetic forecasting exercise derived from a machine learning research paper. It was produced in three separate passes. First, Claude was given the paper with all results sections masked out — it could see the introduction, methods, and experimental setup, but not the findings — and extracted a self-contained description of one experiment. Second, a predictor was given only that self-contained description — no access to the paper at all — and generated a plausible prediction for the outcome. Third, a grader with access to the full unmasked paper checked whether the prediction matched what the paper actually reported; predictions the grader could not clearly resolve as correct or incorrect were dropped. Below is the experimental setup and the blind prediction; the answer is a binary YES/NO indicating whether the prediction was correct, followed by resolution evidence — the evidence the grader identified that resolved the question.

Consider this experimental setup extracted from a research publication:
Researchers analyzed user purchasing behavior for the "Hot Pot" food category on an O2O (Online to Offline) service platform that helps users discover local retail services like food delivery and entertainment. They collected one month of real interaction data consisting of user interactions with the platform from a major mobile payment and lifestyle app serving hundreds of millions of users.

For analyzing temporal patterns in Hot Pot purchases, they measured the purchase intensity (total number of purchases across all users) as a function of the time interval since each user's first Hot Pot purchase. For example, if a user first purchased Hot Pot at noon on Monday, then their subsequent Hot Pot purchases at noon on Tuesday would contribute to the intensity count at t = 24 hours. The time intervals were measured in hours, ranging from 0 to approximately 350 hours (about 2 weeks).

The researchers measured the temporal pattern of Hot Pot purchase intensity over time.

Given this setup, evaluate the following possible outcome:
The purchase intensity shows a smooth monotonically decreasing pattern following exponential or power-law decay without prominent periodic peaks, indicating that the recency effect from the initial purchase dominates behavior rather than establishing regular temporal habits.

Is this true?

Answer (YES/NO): NO